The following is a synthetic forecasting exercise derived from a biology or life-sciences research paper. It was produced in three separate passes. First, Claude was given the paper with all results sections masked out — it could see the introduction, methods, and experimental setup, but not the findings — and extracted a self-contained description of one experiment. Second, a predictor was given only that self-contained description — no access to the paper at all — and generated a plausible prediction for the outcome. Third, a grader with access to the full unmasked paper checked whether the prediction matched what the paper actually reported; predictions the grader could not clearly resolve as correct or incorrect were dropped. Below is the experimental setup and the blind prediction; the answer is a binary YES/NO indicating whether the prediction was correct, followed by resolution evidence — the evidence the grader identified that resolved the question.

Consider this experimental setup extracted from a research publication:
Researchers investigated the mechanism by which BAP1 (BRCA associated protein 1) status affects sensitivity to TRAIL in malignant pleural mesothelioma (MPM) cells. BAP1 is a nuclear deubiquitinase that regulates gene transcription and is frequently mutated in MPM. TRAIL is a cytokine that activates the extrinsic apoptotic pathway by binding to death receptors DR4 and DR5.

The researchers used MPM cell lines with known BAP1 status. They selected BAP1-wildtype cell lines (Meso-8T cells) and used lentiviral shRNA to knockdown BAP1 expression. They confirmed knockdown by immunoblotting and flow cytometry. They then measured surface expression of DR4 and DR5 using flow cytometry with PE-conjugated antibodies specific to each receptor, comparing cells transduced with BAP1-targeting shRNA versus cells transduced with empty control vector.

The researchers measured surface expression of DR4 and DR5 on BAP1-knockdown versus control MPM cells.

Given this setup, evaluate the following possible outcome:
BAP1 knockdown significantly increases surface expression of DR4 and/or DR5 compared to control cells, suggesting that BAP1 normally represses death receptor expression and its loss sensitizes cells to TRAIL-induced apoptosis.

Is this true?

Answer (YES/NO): YES